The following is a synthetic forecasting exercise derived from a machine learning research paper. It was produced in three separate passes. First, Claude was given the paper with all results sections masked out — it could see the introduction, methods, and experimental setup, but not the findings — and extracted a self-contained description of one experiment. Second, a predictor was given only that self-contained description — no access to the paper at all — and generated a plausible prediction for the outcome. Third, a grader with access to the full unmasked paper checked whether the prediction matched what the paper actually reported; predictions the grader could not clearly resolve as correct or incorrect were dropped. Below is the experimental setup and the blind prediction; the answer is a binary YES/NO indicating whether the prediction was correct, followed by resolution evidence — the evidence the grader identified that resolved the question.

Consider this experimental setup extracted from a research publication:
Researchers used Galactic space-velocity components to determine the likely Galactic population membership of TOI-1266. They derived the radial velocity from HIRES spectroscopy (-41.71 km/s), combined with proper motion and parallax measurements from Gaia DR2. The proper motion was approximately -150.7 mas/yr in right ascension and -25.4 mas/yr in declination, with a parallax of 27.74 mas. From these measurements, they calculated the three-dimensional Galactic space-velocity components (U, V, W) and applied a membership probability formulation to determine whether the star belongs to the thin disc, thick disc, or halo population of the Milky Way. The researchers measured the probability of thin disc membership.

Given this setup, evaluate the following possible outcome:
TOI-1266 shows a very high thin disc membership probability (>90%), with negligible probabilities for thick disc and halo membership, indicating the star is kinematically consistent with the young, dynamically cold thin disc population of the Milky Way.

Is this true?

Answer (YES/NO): YES